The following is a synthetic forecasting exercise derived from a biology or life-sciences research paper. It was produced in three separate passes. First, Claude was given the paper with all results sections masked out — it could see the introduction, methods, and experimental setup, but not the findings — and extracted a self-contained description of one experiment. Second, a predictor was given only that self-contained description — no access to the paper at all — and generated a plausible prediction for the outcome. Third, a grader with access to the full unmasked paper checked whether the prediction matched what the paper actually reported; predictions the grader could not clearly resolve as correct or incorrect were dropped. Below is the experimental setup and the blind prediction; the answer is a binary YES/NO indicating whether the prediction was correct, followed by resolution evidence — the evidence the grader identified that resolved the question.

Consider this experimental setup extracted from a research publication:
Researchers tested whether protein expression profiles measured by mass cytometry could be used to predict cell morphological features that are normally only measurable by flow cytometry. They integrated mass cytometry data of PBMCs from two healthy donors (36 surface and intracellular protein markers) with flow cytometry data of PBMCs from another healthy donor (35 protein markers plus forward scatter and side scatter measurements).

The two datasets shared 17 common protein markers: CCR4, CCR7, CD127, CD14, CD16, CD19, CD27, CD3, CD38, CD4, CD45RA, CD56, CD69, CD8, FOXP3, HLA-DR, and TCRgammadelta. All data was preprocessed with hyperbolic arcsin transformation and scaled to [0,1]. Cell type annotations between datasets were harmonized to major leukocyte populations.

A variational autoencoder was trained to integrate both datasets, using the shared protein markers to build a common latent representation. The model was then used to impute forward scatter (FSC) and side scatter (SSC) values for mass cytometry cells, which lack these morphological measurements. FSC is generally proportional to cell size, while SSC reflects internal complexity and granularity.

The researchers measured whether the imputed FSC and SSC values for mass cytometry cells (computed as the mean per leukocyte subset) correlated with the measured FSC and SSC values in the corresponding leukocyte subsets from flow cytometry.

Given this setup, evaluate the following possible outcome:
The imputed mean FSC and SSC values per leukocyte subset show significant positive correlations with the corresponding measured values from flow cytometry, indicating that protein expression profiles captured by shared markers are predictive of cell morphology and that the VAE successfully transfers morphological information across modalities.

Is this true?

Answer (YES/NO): YES